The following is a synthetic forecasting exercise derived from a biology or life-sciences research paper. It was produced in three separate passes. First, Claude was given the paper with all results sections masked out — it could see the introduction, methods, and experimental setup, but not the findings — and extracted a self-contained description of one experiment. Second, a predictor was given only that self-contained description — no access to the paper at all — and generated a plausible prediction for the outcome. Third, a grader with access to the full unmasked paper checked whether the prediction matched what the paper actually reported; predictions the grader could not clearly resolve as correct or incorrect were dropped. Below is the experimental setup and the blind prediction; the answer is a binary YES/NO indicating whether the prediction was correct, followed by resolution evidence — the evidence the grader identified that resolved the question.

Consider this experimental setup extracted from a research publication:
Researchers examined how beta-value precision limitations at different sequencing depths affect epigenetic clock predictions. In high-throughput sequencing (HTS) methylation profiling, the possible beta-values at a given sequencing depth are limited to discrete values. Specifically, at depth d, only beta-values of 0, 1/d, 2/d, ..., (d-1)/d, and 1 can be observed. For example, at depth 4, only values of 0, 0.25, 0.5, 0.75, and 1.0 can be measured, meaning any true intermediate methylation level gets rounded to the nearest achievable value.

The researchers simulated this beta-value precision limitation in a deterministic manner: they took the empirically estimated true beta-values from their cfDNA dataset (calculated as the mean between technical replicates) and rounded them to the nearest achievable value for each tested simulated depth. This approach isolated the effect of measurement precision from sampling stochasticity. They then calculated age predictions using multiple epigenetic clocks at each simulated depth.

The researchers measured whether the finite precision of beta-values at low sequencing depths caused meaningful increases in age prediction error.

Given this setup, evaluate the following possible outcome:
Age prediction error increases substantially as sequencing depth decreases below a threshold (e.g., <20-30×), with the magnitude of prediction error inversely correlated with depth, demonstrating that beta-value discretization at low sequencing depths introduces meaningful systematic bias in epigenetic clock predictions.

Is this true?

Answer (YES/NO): NO